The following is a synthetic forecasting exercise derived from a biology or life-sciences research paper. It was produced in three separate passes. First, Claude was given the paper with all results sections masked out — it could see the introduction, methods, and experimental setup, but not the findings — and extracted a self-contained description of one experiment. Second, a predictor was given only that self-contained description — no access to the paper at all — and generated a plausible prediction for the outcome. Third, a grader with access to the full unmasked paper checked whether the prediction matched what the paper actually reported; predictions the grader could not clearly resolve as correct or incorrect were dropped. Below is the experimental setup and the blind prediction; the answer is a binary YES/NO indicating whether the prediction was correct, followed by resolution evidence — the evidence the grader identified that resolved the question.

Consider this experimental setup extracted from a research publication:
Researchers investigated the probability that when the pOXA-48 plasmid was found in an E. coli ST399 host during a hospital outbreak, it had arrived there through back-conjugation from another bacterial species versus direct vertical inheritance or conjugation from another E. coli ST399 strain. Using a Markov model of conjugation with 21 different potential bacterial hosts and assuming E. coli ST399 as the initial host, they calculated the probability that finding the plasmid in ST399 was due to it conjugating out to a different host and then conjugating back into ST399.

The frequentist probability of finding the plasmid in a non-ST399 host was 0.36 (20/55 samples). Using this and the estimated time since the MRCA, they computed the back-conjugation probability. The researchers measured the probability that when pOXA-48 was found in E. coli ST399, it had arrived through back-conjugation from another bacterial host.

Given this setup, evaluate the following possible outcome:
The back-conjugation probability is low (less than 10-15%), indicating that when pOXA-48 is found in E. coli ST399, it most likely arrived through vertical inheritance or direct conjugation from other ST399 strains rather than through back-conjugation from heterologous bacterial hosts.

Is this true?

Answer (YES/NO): YES